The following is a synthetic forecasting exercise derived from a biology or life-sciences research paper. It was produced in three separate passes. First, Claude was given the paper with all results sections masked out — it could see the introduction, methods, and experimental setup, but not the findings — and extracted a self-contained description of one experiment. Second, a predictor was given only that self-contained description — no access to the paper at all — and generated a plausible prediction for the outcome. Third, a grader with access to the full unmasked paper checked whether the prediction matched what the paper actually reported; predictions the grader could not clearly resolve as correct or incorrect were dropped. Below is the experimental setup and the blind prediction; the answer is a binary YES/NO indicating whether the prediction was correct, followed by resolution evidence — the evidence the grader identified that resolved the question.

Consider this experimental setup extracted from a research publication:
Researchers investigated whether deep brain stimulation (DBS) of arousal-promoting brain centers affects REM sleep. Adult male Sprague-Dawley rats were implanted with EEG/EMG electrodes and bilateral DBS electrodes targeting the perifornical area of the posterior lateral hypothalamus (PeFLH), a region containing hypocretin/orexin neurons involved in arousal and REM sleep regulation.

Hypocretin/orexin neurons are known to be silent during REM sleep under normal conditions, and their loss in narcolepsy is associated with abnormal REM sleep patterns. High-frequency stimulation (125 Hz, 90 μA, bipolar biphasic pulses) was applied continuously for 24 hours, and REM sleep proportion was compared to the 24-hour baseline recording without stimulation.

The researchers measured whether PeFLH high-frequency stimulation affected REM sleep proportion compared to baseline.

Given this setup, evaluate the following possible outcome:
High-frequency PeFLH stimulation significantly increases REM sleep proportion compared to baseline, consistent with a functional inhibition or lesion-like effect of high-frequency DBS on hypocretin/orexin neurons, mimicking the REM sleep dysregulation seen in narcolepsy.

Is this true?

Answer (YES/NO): NO